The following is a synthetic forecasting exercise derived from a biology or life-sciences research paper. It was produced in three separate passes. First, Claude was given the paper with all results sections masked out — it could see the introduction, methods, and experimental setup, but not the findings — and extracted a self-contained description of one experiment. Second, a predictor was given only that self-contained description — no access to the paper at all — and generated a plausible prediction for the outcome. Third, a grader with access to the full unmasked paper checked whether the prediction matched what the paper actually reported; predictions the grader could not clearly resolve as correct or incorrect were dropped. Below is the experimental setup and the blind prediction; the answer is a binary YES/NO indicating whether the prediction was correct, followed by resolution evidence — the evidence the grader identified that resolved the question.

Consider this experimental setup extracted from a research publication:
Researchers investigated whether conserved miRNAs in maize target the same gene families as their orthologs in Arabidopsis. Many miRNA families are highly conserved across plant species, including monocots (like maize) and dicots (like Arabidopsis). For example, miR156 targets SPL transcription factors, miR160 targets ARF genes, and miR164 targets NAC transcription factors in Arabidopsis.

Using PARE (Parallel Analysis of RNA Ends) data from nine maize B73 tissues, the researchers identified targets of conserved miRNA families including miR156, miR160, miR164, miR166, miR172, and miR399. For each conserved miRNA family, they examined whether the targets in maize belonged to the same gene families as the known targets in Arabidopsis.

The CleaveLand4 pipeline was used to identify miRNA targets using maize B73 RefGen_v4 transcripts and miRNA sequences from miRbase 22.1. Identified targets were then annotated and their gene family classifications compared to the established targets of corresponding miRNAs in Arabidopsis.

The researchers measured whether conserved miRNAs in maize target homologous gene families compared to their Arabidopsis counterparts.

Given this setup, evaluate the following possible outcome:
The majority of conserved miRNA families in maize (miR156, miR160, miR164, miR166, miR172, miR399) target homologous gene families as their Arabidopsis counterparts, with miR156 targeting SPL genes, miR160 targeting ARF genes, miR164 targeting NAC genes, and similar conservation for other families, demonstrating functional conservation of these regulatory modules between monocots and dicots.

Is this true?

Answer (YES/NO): YES